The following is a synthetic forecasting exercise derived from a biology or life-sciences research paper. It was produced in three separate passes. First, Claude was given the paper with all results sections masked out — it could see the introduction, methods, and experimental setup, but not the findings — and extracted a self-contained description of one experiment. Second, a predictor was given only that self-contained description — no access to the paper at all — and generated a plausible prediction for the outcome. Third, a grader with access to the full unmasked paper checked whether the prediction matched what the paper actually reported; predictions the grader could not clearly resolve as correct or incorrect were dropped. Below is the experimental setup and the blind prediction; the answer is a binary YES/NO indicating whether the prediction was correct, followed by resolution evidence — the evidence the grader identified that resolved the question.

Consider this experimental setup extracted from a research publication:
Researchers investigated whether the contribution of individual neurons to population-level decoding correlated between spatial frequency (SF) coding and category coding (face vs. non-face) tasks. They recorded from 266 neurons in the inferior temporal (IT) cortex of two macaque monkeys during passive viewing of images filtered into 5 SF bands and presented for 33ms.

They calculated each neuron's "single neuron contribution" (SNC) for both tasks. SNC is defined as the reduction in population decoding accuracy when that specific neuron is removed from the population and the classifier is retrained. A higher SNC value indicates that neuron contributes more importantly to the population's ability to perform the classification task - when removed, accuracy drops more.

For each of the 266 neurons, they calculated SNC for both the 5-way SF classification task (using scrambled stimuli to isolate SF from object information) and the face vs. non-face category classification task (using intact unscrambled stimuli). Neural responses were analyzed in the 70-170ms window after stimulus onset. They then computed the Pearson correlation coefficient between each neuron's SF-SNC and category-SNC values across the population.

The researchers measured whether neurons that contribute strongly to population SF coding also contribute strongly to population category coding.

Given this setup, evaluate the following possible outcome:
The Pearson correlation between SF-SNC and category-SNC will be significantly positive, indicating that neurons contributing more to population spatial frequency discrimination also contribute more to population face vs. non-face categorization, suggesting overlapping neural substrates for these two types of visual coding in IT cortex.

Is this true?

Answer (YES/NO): NO